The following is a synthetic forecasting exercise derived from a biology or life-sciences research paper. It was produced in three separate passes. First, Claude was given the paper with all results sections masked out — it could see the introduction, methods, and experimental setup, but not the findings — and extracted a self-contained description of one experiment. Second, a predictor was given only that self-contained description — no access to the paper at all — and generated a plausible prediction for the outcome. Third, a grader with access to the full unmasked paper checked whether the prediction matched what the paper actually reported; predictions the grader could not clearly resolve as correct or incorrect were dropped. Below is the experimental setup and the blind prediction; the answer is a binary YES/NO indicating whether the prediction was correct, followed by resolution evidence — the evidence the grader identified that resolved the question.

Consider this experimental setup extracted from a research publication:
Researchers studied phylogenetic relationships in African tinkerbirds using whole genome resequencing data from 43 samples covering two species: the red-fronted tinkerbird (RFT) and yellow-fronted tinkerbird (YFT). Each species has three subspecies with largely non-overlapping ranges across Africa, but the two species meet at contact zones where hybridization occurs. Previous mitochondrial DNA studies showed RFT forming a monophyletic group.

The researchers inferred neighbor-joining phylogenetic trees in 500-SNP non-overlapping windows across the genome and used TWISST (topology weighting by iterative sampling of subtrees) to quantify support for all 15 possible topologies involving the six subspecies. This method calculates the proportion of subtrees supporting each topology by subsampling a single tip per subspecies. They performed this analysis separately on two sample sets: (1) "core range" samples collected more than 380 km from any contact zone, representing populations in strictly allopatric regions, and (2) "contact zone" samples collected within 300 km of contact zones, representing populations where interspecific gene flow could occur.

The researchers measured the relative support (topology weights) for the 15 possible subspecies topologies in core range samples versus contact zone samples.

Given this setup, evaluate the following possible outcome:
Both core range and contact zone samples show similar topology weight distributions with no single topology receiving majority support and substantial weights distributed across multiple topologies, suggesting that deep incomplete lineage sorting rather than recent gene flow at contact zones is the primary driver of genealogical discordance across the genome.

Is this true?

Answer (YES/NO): NO